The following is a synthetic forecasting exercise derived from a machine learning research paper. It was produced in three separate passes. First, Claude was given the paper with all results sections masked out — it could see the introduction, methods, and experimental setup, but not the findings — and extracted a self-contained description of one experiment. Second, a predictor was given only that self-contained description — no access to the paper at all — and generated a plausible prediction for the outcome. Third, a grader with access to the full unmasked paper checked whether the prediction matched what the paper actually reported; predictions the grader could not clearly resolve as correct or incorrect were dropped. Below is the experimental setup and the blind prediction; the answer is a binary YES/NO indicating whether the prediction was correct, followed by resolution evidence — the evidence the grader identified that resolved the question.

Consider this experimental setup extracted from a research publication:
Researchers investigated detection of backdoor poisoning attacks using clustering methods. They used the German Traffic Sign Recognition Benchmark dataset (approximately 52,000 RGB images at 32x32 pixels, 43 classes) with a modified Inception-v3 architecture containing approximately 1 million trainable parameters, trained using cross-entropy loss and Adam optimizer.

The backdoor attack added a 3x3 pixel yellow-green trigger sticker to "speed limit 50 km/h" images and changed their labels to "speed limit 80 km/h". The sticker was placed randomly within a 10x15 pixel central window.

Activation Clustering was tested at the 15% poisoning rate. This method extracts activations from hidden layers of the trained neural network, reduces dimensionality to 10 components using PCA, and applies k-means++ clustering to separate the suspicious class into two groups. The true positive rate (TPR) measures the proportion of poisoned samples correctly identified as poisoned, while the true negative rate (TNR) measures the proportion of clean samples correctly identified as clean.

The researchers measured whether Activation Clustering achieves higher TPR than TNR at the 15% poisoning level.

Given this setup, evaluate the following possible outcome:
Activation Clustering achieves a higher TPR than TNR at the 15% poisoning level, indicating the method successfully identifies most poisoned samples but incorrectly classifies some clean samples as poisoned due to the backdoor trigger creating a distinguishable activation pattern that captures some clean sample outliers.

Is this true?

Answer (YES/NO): YES